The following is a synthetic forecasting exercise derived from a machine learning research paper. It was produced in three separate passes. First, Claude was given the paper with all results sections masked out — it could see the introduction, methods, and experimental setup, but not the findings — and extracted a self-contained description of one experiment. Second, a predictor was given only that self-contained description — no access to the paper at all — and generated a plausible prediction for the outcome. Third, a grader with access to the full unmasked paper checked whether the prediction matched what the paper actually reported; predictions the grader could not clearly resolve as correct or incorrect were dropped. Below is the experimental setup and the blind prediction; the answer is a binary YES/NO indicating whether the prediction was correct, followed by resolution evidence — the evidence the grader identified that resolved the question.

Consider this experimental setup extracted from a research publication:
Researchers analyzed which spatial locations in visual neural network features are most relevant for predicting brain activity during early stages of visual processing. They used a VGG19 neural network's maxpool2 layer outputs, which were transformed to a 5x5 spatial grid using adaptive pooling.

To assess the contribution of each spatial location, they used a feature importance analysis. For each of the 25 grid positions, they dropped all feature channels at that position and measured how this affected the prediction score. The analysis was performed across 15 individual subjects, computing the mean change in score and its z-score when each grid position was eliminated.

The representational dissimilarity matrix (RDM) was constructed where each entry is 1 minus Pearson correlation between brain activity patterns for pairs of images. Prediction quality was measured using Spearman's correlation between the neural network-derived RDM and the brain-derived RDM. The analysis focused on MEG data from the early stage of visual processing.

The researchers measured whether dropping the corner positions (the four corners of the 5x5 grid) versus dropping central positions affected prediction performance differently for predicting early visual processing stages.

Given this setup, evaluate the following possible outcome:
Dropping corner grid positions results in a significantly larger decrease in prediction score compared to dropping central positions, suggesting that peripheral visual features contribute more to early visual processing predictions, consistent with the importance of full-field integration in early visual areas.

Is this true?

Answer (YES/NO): NO